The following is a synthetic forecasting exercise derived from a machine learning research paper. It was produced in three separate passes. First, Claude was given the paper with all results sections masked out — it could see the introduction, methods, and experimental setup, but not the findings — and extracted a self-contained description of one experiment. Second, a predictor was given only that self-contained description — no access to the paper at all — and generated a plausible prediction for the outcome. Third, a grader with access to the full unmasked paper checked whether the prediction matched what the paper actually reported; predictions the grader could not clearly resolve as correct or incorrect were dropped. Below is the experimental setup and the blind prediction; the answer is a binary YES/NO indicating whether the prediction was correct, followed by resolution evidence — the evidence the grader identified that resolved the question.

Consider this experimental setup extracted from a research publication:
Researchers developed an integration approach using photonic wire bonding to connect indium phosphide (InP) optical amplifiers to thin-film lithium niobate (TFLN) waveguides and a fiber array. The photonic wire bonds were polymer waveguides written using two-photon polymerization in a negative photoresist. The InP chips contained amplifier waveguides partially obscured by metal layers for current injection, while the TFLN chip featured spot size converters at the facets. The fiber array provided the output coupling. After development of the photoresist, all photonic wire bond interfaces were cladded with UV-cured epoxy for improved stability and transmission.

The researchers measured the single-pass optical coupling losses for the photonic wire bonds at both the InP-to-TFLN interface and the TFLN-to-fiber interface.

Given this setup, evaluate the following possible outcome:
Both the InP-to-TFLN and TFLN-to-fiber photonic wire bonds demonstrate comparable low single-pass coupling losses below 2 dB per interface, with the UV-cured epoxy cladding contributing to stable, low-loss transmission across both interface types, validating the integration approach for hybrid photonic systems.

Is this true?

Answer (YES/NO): NO